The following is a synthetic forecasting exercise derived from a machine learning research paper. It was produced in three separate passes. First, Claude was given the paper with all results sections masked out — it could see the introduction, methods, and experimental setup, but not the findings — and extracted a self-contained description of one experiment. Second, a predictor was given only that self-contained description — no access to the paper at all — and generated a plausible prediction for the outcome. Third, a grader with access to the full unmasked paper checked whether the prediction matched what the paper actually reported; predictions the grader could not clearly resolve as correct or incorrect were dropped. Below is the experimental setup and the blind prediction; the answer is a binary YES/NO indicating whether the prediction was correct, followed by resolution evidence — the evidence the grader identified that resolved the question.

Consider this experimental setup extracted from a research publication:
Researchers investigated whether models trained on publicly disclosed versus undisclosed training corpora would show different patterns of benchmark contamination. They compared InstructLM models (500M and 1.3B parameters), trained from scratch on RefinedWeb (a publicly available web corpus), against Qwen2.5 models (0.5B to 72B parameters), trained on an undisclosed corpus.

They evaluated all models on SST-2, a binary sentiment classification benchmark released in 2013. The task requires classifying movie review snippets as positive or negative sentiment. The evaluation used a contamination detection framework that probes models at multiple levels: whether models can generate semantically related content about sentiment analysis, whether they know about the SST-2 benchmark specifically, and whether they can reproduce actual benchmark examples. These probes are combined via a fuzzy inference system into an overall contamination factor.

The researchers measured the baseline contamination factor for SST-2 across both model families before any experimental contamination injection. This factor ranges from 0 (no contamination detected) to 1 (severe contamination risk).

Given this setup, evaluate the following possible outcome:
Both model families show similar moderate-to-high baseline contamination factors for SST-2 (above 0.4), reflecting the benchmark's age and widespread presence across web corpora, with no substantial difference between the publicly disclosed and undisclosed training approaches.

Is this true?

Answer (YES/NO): NO